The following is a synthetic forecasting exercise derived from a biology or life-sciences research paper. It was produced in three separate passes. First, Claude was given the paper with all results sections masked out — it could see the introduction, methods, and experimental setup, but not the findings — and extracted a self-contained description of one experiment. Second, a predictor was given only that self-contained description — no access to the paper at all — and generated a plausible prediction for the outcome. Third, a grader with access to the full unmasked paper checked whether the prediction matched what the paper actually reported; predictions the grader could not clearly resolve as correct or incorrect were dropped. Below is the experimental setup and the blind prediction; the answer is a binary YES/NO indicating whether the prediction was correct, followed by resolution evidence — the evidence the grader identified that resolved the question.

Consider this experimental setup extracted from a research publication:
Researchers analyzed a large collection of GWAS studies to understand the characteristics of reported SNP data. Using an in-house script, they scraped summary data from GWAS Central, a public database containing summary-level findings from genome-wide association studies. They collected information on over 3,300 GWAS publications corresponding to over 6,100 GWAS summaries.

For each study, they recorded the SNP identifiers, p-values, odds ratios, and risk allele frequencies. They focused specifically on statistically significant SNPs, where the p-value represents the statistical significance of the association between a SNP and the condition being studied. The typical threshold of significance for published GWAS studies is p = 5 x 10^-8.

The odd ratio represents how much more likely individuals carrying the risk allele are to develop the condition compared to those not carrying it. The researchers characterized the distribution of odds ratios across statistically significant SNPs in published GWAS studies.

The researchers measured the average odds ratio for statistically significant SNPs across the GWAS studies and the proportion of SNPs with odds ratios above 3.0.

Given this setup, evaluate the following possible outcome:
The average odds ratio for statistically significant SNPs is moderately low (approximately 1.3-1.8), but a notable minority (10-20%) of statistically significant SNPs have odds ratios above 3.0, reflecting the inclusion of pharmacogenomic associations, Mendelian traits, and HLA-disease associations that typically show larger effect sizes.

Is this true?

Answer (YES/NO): NO